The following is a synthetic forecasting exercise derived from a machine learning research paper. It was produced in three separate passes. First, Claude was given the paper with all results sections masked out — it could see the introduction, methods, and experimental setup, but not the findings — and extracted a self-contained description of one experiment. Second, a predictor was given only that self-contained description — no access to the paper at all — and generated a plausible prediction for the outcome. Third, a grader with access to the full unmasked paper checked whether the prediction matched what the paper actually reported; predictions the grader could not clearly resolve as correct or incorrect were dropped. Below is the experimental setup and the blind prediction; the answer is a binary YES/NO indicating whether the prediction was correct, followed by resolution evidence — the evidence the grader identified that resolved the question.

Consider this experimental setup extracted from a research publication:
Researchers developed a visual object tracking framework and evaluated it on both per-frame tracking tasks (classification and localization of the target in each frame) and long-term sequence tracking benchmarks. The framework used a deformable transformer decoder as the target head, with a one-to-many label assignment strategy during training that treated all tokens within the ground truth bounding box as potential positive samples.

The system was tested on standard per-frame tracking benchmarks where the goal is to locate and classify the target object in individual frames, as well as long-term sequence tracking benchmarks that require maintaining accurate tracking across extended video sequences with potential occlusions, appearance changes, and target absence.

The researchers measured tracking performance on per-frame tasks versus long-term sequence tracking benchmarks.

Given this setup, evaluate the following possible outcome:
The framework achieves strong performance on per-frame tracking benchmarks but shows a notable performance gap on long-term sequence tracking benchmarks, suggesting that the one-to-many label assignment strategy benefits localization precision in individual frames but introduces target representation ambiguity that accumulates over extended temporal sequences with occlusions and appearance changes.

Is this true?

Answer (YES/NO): NO